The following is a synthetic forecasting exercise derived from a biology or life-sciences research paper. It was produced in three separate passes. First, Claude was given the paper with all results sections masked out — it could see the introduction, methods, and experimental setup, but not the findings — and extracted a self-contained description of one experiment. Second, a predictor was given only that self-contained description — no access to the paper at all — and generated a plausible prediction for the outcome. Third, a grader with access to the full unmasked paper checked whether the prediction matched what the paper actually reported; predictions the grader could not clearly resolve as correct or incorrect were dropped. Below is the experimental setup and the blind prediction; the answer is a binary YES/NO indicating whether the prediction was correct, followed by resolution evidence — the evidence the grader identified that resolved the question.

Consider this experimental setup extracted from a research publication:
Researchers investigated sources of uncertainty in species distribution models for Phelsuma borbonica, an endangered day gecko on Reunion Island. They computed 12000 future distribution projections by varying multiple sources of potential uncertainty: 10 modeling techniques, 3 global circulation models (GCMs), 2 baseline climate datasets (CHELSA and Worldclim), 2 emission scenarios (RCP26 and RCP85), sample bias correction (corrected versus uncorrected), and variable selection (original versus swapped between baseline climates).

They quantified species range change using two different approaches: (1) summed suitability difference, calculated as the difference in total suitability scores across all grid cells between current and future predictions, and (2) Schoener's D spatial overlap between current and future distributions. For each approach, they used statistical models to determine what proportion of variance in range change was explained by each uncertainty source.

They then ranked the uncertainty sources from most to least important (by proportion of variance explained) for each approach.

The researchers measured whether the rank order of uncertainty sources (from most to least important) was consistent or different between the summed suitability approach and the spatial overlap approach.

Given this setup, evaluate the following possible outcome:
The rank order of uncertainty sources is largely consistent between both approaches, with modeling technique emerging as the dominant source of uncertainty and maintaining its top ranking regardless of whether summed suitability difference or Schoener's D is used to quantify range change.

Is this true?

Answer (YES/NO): NO